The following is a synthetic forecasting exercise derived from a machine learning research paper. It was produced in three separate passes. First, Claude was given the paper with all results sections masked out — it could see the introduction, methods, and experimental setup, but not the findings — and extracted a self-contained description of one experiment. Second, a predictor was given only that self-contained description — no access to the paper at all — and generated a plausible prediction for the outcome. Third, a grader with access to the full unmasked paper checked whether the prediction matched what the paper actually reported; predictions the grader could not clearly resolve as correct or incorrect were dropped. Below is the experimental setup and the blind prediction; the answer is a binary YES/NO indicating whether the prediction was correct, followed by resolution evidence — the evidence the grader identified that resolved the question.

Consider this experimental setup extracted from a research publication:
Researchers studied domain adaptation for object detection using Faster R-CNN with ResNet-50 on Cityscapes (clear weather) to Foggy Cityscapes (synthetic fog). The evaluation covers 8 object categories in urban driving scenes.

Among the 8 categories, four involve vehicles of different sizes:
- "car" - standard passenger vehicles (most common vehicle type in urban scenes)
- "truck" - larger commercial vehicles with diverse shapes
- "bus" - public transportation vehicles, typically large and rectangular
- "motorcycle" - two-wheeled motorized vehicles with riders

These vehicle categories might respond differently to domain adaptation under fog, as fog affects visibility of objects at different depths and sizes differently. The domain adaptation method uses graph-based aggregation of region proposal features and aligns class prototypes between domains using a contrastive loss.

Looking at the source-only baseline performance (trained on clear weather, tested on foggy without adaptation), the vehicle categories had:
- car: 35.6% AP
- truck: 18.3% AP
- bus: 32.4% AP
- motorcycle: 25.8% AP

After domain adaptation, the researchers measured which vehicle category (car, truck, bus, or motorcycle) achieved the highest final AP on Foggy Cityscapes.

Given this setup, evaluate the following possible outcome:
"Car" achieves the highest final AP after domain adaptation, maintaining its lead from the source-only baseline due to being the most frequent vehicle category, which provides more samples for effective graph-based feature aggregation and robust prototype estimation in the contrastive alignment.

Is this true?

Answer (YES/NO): YES